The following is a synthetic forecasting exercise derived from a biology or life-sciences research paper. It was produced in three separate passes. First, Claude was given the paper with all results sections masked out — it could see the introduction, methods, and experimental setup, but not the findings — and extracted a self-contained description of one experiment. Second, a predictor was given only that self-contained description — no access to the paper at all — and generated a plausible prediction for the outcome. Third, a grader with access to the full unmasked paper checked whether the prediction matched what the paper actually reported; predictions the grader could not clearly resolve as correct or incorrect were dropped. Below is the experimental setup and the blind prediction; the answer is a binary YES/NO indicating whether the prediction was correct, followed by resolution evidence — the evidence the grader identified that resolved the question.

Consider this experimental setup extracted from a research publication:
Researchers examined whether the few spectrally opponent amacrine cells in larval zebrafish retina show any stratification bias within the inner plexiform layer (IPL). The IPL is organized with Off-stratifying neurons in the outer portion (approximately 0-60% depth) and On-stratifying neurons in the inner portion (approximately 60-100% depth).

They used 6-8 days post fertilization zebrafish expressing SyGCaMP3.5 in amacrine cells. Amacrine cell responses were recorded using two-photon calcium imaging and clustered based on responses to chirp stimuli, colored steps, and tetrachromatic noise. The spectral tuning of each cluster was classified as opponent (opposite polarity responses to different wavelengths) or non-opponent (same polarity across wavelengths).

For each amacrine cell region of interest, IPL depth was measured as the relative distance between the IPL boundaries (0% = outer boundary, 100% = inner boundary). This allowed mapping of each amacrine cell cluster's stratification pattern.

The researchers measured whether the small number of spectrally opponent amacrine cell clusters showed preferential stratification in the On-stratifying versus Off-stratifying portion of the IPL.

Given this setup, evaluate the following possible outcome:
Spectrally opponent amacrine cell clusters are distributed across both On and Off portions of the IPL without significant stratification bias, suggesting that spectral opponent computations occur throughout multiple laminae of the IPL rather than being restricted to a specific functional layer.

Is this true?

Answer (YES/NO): NO